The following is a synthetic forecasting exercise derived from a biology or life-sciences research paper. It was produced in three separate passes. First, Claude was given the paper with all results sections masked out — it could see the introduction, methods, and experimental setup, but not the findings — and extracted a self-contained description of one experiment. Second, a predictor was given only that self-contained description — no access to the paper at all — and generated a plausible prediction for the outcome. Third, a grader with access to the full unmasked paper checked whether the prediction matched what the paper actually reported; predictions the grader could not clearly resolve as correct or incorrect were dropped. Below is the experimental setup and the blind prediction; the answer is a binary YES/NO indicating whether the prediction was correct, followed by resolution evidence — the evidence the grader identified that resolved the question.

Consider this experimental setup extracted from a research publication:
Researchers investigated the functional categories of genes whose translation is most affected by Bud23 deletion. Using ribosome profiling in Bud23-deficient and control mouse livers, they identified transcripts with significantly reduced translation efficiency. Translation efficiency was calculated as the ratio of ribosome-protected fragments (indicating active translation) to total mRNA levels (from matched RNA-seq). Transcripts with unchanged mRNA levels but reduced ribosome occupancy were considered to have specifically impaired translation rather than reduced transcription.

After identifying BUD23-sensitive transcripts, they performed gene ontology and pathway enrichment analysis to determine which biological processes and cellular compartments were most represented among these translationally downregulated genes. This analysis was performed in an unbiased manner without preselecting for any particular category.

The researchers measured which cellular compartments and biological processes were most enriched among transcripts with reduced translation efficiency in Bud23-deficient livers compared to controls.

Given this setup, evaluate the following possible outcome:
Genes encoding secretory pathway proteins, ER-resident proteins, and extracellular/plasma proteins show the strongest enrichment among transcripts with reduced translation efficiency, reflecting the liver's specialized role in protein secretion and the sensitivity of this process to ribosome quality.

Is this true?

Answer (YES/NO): NO